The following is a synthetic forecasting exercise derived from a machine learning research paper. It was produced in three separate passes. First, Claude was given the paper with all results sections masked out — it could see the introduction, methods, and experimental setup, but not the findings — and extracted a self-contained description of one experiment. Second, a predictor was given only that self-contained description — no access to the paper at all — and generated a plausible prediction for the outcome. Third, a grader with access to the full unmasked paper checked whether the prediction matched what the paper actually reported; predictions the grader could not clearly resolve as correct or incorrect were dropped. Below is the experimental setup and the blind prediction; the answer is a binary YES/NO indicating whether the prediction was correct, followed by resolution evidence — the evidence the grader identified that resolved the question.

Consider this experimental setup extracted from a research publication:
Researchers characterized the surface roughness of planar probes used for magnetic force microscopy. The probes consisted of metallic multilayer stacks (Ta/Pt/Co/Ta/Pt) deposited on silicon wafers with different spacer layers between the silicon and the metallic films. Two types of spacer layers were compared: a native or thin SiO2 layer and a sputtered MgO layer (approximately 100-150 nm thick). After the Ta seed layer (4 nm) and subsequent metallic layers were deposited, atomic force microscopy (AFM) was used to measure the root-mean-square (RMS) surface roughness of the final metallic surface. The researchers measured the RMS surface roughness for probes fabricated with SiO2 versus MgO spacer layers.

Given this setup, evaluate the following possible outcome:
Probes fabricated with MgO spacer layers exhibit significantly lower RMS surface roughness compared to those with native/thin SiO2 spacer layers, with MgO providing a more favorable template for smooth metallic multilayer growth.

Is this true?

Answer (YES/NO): NO